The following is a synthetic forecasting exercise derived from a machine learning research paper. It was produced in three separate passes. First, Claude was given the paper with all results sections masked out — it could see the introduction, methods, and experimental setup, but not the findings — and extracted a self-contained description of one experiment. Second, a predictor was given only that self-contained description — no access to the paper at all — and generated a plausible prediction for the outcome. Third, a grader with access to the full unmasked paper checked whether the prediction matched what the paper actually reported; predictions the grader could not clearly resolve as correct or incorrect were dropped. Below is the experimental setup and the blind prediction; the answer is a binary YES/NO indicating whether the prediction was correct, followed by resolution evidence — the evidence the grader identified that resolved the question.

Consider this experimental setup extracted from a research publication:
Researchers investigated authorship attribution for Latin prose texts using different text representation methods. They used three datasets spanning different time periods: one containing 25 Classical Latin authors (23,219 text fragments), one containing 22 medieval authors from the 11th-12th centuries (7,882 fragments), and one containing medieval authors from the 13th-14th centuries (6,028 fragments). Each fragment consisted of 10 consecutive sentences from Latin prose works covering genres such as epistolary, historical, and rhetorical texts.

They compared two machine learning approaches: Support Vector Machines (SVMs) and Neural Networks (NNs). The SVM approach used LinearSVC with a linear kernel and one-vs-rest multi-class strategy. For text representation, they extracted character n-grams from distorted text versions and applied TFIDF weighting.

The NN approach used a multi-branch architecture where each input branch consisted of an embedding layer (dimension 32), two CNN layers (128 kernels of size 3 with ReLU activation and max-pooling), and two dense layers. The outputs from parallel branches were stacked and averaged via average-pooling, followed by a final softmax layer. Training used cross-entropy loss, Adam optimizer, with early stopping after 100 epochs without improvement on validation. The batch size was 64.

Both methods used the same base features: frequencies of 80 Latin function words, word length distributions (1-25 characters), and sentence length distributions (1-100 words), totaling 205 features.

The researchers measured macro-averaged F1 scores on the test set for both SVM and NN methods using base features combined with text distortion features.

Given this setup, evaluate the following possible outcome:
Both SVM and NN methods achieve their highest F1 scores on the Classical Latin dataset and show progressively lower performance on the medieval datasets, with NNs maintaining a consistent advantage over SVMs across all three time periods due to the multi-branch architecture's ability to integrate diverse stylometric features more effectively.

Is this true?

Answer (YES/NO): NO